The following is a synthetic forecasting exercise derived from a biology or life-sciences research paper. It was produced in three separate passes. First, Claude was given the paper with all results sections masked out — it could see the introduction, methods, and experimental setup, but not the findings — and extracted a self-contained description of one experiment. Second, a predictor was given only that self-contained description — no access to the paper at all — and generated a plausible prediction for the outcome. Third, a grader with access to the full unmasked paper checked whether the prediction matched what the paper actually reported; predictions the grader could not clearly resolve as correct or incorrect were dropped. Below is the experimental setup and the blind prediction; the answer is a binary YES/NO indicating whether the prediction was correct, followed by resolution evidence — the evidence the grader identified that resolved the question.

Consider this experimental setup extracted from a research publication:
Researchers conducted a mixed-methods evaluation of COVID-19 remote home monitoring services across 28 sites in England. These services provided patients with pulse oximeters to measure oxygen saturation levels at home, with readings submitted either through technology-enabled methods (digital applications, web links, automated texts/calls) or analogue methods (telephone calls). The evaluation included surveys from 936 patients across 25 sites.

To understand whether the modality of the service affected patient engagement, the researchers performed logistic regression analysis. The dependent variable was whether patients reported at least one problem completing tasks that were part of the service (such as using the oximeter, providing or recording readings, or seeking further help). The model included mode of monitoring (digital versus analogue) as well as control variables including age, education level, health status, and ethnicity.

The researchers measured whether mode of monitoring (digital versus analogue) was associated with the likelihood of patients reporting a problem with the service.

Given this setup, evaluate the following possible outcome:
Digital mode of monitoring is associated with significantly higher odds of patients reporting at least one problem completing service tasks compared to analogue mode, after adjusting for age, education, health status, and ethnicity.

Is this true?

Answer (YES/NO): NO